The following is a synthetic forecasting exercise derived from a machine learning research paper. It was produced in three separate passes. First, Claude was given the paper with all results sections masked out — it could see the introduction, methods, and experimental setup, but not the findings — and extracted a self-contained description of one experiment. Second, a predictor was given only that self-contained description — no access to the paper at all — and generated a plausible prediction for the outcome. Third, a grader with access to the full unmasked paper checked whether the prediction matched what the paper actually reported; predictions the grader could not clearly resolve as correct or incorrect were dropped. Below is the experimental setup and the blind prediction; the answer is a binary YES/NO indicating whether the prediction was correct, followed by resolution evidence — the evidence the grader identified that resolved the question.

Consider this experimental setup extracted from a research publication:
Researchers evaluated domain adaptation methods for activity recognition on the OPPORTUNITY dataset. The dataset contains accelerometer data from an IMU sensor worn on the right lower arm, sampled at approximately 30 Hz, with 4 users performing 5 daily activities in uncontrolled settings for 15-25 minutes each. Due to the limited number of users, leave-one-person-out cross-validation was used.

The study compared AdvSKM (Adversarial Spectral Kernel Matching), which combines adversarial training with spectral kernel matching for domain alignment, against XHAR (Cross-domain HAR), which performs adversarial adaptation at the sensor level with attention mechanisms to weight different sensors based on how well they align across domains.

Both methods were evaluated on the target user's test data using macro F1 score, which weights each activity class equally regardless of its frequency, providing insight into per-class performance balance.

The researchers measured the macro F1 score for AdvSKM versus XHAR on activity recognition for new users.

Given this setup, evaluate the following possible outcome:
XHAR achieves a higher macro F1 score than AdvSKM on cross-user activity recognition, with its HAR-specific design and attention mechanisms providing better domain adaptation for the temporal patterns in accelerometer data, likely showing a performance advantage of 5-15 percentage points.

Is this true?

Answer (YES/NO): NO